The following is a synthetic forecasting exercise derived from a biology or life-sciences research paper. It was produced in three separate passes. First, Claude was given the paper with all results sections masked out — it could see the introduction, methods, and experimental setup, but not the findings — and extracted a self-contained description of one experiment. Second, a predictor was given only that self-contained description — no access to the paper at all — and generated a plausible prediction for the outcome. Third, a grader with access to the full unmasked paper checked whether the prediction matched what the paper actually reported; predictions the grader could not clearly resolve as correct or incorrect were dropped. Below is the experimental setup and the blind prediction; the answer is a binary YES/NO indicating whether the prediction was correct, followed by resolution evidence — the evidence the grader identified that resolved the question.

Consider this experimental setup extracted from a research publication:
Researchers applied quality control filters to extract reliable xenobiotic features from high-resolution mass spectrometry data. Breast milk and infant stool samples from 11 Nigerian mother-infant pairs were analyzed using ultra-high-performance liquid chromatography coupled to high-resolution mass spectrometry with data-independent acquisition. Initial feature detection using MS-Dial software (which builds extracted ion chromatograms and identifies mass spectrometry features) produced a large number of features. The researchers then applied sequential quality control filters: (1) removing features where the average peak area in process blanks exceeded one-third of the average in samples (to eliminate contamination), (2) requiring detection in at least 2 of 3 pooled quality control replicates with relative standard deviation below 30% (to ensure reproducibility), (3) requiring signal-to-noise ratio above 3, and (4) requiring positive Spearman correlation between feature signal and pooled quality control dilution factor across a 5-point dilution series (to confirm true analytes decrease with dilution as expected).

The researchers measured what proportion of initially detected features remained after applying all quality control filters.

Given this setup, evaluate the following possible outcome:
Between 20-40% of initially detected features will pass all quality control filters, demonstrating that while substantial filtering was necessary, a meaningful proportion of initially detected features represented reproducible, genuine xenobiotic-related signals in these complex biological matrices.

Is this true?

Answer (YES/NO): NO